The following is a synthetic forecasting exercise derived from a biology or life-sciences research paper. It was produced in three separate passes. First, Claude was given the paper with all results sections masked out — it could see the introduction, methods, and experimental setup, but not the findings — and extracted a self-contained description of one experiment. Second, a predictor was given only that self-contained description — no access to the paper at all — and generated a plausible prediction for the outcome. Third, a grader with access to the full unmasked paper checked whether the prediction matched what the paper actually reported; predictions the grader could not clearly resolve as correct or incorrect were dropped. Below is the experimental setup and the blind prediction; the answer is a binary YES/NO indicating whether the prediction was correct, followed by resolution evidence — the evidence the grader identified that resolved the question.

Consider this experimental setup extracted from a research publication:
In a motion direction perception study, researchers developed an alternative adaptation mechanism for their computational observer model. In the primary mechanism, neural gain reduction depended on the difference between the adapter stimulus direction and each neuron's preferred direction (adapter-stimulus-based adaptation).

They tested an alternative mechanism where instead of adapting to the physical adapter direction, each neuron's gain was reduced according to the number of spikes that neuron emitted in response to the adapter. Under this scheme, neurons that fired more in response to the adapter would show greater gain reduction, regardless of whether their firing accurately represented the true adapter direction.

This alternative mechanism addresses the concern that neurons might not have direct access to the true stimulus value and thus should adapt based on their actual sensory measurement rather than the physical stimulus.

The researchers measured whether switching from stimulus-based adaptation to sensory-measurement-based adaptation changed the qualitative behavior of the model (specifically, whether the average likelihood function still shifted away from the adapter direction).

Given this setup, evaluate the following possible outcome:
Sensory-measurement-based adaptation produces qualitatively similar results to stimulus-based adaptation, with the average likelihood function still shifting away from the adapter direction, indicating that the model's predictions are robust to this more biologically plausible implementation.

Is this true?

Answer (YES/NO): YES